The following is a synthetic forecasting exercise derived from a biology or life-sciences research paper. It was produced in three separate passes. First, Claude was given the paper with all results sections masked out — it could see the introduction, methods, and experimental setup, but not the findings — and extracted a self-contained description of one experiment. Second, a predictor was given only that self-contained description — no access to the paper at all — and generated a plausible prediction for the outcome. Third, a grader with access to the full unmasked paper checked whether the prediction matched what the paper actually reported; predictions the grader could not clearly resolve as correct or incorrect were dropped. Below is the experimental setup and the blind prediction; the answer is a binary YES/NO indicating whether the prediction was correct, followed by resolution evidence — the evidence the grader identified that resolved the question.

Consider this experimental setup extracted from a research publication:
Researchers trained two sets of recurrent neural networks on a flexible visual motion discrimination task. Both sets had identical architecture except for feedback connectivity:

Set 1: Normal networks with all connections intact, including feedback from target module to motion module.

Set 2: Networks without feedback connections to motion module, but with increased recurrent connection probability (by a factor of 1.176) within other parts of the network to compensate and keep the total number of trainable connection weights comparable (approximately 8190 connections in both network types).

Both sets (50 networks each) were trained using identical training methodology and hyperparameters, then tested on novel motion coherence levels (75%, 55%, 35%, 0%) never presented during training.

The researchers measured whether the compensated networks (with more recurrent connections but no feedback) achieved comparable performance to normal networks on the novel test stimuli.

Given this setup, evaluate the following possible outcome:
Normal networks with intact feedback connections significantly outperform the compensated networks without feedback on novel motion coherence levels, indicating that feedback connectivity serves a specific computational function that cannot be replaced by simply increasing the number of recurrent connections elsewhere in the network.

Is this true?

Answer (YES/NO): YES